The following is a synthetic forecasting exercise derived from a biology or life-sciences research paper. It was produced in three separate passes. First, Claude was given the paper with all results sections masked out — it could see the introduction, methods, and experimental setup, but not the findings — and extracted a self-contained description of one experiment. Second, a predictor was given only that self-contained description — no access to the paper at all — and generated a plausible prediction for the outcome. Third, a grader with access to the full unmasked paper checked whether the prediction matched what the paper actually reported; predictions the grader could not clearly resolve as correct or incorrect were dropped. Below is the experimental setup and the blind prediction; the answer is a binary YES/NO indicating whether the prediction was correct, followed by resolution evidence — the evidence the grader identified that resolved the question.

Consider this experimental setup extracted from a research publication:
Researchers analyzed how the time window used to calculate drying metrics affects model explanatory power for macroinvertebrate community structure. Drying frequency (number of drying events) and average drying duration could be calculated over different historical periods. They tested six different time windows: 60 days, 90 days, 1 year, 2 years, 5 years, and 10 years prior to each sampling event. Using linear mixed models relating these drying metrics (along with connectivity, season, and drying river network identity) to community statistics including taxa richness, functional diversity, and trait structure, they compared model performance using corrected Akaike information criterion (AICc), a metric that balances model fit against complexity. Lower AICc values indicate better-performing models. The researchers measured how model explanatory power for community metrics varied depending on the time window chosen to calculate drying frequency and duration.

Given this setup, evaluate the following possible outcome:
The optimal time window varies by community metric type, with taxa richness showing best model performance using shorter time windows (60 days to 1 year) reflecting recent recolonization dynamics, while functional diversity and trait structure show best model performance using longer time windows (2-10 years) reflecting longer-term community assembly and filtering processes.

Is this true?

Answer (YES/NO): NO